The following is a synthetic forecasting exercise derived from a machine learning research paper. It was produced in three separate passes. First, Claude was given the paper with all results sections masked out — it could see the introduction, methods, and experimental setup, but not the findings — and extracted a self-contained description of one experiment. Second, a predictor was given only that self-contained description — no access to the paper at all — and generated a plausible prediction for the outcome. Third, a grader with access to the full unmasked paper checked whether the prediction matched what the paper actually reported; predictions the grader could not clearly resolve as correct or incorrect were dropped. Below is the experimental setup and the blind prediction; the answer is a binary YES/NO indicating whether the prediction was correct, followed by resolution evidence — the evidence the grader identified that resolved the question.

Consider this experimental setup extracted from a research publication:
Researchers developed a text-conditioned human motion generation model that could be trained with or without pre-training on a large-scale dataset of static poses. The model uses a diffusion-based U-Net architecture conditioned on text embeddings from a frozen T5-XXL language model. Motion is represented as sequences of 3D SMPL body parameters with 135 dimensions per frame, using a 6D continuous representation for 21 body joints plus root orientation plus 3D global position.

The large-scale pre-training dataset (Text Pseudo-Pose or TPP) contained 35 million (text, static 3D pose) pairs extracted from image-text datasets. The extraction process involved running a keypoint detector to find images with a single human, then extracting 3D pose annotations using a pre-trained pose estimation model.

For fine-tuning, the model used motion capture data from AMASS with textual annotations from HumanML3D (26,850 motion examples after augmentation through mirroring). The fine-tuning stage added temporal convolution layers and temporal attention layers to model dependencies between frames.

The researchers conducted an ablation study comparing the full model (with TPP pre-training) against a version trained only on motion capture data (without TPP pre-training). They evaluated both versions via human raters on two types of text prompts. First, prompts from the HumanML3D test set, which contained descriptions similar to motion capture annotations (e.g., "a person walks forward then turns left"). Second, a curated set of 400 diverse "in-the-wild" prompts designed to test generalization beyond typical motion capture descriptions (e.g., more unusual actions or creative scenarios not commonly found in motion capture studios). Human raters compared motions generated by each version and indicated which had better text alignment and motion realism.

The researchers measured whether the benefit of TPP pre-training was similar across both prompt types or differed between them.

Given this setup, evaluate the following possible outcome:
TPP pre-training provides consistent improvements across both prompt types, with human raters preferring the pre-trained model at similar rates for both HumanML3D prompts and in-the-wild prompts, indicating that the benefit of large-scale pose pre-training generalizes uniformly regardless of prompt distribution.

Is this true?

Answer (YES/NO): NO